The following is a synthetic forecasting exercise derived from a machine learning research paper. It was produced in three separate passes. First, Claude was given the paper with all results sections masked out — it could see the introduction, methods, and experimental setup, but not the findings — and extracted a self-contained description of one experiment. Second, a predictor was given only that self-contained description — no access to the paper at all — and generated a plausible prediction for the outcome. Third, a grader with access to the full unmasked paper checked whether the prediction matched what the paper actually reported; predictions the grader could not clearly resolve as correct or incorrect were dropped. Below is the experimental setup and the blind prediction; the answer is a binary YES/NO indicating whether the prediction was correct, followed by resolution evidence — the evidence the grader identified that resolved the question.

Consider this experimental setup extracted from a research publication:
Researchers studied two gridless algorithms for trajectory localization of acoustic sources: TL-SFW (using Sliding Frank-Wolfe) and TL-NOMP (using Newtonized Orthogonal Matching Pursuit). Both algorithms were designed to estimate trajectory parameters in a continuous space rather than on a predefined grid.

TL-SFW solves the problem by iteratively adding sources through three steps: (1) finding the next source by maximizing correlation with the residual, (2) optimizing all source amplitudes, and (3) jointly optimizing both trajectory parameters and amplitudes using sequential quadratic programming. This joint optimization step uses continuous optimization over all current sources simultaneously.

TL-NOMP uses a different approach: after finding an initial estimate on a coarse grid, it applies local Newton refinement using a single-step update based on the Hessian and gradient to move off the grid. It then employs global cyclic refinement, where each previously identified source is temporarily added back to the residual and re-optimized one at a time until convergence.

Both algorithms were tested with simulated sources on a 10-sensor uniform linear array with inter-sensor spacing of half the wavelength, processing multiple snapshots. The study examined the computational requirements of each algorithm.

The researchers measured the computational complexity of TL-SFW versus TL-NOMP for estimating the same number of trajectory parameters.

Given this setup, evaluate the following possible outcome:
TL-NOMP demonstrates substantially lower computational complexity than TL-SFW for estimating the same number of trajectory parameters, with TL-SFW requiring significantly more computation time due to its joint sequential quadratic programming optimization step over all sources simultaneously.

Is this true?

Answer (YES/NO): NO